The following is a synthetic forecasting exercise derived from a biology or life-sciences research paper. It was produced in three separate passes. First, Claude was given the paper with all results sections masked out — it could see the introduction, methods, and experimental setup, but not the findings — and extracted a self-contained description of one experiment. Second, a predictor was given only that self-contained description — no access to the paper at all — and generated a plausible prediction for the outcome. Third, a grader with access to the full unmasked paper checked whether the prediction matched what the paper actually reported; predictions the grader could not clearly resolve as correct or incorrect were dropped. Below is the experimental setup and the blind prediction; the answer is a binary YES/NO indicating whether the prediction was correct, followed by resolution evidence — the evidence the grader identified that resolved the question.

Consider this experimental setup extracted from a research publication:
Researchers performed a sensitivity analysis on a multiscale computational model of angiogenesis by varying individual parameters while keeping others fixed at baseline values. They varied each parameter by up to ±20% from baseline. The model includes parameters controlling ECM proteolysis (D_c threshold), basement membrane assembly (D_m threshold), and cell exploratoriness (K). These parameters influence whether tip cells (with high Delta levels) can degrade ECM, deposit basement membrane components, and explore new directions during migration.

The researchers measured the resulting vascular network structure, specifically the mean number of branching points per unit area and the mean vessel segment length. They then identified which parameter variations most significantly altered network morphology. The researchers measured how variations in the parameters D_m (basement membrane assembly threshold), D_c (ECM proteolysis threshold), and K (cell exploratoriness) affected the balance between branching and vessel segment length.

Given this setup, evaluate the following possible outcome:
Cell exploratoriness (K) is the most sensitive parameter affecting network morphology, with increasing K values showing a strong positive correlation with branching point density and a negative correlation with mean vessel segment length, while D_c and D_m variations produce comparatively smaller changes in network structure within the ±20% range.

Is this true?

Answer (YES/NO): NO